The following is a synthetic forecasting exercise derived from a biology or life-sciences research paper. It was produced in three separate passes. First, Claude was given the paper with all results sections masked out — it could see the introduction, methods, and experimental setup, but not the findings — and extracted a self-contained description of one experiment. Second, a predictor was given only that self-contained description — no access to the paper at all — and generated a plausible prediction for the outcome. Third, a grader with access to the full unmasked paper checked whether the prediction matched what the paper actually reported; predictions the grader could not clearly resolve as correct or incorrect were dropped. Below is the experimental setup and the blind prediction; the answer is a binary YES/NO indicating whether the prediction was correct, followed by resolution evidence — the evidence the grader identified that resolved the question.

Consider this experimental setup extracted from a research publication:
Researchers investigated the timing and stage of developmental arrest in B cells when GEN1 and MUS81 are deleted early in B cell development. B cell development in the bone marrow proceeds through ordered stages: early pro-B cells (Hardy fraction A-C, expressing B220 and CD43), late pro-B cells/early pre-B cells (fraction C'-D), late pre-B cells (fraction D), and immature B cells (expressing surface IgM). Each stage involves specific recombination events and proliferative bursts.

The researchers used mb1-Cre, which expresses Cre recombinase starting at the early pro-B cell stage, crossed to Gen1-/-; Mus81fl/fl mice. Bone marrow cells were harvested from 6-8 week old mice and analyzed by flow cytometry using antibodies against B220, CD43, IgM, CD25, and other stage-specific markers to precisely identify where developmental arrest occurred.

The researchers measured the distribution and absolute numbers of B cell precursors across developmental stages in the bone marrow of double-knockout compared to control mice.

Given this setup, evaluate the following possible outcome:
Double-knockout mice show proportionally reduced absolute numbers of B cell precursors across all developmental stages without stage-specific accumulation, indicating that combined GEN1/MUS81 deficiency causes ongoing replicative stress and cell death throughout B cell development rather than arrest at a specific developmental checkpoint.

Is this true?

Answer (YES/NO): NO